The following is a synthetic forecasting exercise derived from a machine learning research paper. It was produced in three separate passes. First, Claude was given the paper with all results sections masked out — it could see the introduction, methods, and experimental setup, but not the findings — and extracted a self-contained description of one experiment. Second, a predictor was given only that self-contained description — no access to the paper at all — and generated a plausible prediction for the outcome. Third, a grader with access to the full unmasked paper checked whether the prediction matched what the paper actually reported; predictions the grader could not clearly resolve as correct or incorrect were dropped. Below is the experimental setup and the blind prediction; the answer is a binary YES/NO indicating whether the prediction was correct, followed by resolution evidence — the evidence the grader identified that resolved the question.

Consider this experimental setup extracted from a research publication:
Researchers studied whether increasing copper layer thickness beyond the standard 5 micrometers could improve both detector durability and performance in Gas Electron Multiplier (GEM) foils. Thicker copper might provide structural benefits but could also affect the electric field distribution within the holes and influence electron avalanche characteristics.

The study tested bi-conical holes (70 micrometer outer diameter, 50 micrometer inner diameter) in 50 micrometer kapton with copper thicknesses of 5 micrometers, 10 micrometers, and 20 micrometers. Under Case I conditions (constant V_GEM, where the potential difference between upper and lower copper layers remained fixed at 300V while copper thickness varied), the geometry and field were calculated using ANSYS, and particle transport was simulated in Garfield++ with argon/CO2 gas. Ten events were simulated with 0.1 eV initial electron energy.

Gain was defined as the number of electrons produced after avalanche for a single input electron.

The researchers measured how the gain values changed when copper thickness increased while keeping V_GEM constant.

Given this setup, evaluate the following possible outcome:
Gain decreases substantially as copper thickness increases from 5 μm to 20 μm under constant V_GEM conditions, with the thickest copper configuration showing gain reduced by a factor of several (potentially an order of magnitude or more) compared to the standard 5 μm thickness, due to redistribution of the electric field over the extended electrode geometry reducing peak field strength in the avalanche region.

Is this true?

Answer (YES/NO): NO